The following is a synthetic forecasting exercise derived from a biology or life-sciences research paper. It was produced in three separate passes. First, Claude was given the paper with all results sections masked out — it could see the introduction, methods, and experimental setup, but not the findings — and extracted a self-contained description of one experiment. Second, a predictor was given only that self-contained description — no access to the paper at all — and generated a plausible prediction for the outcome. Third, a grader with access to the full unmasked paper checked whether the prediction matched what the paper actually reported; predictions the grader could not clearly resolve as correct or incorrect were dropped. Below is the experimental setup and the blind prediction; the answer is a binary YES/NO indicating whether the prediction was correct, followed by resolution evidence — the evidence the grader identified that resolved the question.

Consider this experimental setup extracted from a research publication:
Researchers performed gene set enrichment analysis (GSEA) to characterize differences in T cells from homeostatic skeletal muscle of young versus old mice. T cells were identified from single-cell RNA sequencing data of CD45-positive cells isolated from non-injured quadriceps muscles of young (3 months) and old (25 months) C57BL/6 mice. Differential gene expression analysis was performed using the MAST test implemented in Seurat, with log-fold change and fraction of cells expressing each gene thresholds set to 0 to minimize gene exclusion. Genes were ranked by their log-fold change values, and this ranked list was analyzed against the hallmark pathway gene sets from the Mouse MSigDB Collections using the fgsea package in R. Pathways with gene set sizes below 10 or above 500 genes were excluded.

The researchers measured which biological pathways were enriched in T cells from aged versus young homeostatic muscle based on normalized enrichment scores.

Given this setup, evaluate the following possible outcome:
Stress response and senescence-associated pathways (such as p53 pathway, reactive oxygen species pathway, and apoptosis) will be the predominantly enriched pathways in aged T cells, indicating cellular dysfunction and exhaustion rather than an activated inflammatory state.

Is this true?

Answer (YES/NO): NO